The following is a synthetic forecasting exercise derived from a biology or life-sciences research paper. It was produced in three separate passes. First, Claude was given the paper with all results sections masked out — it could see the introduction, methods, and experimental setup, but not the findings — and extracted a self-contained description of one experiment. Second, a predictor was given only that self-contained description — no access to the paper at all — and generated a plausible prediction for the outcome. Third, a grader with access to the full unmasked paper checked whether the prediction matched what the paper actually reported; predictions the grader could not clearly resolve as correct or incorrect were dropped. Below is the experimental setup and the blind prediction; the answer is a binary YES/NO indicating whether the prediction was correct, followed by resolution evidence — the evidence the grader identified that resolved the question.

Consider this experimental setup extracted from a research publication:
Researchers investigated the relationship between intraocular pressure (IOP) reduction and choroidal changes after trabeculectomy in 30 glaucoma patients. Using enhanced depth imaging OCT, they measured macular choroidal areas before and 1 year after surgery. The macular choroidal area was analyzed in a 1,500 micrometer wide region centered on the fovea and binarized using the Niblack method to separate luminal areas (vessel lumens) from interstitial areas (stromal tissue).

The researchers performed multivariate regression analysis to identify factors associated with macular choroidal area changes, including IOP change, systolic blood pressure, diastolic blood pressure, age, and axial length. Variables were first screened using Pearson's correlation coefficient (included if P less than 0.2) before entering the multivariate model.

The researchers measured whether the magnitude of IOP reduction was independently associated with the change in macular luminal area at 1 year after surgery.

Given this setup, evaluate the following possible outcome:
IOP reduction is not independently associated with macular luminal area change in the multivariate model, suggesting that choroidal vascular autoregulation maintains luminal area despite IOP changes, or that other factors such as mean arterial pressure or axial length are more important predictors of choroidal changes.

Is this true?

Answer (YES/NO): YES